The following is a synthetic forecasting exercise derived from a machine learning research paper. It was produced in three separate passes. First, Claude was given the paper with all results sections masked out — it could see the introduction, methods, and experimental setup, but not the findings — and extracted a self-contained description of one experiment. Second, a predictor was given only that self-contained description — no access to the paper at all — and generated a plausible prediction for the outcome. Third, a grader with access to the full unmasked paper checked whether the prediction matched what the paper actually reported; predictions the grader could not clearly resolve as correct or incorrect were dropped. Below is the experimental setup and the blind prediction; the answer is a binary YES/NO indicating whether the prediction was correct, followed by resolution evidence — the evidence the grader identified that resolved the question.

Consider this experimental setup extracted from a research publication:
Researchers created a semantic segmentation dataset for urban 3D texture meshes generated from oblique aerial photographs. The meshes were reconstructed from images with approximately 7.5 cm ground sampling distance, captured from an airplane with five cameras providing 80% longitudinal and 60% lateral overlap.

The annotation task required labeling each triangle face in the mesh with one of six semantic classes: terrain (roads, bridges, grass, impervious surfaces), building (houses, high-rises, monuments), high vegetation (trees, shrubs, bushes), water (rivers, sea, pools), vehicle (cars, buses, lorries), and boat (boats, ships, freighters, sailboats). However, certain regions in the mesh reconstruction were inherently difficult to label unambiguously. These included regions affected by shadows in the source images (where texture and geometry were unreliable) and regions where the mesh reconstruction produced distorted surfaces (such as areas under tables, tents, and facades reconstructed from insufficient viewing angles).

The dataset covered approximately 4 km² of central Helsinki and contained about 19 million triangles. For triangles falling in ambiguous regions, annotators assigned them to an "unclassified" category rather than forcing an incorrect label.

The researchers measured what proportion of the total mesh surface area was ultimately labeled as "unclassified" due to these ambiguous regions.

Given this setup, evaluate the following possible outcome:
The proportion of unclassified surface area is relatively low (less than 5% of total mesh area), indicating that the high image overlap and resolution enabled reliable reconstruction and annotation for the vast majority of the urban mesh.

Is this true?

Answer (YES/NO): YES